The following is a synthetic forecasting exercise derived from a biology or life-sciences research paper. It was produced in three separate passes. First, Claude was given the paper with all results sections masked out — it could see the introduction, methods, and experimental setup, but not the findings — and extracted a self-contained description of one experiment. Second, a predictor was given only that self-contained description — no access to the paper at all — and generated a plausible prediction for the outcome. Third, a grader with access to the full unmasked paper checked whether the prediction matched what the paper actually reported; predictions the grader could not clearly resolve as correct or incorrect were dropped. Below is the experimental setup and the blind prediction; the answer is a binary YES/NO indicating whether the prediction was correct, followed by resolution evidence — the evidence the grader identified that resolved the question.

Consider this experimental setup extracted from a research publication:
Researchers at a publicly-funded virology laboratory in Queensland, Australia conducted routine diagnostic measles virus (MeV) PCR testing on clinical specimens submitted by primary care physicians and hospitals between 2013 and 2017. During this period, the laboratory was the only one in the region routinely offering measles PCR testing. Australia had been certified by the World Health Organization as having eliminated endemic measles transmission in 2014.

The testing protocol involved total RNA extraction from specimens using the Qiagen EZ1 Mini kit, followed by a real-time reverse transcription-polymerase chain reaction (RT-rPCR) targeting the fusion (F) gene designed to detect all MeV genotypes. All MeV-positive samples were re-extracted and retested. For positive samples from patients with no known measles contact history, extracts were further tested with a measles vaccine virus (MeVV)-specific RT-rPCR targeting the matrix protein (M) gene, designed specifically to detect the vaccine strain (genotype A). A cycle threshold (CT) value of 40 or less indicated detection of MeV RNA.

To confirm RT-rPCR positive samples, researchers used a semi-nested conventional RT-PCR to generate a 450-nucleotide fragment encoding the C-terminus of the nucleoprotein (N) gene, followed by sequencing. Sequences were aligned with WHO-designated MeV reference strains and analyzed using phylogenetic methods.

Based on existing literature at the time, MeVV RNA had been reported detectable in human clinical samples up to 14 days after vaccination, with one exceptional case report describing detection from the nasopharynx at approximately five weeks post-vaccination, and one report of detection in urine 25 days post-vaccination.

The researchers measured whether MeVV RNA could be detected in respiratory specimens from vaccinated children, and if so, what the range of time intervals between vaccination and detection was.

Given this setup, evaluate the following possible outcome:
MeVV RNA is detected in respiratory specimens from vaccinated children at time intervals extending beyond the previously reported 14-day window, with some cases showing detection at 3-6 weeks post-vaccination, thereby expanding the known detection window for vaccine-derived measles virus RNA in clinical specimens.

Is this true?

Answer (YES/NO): NO